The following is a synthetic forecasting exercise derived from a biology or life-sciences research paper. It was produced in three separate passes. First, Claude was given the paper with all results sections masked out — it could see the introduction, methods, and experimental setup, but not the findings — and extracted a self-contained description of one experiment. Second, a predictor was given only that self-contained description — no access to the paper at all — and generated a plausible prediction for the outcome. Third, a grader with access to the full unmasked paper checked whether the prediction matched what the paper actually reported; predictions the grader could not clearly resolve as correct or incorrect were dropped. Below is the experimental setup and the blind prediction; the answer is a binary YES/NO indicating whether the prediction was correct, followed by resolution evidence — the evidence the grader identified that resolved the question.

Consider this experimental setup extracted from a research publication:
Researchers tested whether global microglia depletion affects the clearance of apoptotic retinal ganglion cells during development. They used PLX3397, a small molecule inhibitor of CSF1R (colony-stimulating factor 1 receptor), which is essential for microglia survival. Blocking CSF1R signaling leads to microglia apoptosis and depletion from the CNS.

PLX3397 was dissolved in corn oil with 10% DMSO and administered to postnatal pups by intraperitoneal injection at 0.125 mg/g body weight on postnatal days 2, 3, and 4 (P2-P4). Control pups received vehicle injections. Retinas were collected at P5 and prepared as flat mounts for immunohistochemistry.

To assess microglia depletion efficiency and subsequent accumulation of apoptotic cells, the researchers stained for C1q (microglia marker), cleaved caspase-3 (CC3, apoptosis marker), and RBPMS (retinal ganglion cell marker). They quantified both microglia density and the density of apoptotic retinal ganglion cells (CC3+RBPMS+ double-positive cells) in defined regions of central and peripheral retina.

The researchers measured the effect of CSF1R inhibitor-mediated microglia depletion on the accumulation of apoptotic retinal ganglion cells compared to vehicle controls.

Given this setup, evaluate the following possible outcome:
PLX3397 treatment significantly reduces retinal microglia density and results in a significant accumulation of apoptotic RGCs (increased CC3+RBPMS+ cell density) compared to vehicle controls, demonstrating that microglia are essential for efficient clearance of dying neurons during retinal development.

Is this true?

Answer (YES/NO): YES